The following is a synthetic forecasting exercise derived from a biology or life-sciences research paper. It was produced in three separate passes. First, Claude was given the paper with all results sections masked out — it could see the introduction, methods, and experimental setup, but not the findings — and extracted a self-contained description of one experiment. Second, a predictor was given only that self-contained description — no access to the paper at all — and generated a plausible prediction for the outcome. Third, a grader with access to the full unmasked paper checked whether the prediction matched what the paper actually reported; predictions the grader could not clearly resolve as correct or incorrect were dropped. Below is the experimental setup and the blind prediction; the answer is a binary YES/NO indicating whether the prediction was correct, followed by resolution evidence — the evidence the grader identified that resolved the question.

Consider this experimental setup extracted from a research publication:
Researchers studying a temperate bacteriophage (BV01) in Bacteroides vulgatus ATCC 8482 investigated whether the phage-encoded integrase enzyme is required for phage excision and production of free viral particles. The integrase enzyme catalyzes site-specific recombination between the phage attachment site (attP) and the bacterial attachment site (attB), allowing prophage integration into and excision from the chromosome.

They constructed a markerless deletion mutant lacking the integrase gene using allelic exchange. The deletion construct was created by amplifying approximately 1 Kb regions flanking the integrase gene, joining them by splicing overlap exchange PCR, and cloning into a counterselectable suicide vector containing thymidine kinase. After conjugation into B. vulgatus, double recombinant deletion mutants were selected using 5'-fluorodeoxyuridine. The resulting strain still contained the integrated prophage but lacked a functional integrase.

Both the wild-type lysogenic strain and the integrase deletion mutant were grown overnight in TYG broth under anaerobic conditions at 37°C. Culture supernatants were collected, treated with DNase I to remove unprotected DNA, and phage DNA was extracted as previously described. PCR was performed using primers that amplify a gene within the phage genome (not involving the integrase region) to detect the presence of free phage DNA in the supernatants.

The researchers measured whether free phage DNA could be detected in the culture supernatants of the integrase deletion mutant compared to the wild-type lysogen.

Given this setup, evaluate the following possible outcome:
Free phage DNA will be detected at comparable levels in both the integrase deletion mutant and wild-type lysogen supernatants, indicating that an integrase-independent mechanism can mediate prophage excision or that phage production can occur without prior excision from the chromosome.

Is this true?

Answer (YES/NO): NO